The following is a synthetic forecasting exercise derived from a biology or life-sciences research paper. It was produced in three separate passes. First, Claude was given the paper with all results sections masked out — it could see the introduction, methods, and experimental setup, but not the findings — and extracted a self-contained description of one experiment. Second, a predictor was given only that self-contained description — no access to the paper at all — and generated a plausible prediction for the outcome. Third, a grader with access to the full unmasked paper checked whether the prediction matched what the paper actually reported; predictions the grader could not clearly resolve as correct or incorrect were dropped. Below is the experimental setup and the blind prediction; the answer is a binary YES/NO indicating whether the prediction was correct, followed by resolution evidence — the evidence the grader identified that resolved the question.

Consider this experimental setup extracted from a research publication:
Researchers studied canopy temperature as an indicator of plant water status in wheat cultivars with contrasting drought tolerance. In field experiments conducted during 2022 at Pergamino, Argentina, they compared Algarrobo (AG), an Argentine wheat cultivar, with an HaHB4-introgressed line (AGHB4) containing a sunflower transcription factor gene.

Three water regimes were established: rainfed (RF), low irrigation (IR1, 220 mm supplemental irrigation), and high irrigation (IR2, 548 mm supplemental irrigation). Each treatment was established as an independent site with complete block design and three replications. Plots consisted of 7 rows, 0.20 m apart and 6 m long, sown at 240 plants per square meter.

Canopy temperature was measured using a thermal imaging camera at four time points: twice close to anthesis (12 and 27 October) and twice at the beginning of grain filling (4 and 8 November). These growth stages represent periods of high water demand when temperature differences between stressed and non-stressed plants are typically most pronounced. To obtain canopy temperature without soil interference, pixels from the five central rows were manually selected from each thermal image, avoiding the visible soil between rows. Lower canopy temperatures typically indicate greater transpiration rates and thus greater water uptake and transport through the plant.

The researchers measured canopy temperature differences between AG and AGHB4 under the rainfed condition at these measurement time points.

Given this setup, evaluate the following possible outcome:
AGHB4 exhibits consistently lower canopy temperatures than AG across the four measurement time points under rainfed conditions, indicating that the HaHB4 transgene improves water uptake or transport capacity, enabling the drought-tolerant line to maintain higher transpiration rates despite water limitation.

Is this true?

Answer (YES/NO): YES